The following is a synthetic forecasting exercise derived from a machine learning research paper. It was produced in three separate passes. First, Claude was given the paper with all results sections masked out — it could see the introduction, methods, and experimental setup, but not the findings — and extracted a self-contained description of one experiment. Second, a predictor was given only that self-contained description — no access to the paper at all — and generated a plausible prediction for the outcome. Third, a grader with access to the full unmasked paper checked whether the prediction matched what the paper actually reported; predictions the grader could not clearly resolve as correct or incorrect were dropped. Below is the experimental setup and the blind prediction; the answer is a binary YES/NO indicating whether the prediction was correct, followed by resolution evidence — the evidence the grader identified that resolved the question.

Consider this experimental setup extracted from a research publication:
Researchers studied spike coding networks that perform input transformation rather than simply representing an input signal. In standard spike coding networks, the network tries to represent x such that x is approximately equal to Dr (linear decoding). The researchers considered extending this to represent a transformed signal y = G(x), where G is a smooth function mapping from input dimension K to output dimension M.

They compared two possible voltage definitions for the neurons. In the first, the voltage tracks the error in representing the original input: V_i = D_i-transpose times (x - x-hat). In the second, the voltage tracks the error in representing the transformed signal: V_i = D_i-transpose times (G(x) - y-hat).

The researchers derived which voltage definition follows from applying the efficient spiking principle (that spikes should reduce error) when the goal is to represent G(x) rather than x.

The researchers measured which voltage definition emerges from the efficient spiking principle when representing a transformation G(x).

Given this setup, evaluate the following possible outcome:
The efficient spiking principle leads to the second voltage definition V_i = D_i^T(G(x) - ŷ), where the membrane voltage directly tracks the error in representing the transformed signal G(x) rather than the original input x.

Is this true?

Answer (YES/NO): YES